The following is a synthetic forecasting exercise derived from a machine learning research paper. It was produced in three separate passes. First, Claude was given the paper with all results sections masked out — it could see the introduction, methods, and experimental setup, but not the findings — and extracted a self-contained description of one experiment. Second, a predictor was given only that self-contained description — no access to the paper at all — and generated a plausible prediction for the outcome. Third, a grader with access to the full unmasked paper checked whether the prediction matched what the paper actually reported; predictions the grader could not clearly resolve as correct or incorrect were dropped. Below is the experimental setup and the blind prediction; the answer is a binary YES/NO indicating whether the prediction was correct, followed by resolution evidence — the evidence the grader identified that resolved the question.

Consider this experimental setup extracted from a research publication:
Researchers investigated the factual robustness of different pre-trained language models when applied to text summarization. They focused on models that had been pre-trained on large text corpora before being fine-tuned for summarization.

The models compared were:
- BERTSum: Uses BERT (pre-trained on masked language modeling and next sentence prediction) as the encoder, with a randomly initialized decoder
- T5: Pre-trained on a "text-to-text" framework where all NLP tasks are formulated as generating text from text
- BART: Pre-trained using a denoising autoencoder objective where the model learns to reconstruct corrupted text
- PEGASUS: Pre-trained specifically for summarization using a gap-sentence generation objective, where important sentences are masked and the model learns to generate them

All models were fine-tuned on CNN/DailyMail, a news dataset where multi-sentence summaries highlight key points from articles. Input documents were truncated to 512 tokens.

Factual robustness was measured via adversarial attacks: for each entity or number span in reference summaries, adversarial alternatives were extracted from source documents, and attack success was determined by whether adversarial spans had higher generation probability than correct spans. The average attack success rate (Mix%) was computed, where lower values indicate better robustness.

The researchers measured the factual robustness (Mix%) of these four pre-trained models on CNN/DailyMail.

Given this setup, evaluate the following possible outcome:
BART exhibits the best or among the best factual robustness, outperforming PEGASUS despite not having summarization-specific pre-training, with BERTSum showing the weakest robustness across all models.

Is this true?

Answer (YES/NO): NO